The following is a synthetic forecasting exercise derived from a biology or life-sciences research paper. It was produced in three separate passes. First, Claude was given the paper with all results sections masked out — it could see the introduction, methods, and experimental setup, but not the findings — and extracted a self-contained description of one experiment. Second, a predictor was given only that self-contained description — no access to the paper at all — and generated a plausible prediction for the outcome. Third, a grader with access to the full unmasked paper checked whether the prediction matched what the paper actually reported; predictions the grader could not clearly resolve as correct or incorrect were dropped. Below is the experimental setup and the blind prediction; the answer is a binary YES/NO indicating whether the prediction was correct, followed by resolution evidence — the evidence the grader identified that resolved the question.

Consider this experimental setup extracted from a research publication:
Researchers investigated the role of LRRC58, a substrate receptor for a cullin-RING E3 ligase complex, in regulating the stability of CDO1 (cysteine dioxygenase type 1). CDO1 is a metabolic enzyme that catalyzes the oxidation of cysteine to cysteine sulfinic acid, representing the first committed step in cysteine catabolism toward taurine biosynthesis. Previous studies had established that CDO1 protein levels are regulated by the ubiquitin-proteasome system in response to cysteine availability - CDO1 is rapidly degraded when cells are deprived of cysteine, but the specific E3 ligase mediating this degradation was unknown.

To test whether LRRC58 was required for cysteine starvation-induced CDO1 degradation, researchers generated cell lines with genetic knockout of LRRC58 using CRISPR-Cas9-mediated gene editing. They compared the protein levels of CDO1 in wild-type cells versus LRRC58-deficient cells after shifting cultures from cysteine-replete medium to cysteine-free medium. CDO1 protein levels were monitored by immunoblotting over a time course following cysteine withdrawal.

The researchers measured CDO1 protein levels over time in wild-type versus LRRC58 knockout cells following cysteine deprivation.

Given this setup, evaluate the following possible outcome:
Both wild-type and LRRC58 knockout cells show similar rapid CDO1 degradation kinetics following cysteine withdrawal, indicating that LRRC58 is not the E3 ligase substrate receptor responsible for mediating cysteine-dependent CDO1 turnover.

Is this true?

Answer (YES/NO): NO